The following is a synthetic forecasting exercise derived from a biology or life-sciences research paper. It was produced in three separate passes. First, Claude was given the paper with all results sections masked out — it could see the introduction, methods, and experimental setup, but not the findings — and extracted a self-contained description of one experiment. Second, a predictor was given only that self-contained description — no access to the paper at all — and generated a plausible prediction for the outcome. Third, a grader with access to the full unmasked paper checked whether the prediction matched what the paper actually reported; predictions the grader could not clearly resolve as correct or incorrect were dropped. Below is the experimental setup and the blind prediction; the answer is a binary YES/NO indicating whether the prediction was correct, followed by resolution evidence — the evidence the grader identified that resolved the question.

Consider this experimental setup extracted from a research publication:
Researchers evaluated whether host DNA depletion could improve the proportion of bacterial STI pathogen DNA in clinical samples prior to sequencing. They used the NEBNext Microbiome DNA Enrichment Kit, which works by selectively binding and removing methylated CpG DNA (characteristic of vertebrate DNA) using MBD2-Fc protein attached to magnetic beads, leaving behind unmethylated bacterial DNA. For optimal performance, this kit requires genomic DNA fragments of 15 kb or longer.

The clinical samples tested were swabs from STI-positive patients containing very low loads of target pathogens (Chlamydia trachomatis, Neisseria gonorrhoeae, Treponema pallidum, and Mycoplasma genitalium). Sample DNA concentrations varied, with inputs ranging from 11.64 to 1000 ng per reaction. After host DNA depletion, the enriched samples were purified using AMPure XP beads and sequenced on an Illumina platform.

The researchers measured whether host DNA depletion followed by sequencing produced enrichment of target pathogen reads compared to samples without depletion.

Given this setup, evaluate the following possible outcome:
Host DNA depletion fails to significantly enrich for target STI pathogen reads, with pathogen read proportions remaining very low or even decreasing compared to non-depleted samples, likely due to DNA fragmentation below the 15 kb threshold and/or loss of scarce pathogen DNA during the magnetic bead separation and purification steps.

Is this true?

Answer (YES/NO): YES